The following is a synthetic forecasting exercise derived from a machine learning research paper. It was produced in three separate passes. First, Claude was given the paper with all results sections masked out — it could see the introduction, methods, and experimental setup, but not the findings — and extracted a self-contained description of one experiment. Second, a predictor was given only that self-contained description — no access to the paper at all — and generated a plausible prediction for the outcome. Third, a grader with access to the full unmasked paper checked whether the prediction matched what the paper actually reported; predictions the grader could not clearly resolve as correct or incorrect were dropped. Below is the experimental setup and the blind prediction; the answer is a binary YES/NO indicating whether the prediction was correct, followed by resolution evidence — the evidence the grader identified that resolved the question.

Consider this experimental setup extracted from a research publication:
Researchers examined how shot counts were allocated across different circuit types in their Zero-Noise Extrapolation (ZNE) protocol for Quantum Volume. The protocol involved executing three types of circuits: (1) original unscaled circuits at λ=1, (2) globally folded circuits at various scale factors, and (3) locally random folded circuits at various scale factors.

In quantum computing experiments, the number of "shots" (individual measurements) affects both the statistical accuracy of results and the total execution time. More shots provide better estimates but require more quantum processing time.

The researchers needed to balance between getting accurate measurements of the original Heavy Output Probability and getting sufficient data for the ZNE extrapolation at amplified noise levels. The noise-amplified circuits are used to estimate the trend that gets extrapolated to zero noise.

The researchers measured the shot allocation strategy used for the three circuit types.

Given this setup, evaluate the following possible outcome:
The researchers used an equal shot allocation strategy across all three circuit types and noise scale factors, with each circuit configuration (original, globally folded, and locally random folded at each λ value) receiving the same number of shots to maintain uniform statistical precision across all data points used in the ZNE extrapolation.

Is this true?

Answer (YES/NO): NO